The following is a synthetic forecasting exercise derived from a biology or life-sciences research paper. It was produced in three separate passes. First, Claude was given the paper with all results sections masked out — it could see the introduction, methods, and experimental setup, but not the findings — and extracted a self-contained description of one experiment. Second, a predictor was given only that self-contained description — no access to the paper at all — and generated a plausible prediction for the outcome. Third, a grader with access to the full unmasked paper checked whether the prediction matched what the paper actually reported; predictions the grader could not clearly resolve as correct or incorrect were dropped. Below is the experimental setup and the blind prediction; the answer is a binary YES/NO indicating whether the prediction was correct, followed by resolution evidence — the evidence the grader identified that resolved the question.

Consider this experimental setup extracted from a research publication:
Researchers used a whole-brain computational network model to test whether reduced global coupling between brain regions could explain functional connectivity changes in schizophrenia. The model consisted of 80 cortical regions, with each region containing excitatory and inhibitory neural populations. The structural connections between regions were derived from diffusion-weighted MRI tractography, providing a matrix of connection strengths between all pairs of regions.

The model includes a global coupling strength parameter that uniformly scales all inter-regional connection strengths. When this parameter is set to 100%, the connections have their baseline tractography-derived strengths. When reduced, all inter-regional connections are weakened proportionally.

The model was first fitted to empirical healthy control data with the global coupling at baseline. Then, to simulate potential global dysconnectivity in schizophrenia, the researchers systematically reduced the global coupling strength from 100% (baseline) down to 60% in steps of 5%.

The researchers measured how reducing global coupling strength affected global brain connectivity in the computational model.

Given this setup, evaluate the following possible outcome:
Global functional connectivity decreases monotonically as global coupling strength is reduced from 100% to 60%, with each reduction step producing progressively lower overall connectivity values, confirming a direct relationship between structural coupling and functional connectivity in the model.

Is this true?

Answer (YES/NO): YES